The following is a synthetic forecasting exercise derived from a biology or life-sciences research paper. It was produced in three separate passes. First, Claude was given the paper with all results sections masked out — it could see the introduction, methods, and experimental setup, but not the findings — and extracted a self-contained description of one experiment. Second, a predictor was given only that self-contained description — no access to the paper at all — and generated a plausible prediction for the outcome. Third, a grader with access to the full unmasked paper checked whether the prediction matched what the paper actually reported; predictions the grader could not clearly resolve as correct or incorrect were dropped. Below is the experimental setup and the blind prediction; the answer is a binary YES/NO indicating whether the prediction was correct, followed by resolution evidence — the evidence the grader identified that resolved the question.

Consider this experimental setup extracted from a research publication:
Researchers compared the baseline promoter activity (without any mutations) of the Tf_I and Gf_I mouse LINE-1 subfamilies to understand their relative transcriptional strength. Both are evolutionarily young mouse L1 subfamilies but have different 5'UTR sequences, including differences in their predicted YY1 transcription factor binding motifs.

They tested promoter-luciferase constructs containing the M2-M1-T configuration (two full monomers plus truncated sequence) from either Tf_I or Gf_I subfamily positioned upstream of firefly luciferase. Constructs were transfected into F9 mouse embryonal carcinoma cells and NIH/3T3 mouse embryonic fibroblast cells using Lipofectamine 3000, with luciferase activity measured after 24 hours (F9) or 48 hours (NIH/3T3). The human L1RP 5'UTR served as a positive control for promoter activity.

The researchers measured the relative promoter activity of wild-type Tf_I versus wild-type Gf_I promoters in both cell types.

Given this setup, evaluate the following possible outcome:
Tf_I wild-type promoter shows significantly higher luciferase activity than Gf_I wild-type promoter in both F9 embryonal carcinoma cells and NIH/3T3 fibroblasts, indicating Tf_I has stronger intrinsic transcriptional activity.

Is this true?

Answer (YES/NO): YES